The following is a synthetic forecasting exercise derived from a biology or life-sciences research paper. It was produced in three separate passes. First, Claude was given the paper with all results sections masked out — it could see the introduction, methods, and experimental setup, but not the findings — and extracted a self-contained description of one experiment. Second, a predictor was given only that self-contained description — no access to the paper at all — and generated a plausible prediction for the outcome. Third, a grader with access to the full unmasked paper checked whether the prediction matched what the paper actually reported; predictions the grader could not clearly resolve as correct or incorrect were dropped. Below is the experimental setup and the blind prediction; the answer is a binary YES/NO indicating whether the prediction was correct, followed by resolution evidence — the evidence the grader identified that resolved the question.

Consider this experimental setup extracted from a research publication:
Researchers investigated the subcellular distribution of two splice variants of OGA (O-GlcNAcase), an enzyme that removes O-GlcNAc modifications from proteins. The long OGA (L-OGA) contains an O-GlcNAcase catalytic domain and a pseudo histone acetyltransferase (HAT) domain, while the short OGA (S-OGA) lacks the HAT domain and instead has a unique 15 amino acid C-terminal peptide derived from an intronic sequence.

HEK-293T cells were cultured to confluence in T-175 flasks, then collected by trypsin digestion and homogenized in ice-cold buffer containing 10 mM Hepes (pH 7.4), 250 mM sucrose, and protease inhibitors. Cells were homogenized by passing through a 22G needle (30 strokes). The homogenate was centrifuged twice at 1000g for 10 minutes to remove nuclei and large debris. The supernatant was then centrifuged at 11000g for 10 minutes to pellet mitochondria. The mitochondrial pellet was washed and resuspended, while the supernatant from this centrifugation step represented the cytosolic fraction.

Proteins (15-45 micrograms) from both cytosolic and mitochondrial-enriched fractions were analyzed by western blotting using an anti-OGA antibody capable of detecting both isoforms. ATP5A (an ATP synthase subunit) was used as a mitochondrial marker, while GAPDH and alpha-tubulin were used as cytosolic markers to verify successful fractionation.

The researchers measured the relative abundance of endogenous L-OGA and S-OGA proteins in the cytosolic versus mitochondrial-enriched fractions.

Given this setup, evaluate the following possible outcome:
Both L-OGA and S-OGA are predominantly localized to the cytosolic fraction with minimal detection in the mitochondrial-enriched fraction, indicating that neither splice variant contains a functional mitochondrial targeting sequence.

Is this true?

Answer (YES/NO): NO